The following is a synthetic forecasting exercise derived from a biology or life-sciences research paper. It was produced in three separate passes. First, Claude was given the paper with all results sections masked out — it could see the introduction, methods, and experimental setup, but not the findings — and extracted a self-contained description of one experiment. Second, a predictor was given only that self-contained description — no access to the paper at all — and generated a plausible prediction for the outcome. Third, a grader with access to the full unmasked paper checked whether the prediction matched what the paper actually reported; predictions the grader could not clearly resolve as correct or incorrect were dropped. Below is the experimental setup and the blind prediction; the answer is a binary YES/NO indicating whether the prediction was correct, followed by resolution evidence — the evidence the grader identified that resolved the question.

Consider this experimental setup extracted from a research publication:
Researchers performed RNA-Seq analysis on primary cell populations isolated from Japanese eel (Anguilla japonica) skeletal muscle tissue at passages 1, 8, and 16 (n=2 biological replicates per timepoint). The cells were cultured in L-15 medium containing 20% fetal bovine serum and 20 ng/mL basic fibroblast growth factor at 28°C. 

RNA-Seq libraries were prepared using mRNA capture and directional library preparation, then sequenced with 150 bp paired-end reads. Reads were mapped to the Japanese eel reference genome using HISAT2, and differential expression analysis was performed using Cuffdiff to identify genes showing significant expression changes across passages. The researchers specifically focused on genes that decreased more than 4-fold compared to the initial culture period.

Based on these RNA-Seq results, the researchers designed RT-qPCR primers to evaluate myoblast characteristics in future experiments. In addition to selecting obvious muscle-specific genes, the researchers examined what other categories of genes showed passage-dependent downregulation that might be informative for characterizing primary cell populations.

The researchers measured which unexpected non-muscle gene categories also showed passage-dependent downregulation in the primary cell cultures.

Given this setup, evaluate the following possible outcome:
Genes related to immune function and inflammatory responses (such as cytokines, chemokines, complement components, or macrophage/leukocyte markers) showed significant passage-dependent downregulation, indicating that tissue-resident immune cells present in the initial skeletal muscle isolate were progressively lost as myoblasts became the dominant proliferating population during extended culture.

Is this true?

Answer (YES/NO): NO